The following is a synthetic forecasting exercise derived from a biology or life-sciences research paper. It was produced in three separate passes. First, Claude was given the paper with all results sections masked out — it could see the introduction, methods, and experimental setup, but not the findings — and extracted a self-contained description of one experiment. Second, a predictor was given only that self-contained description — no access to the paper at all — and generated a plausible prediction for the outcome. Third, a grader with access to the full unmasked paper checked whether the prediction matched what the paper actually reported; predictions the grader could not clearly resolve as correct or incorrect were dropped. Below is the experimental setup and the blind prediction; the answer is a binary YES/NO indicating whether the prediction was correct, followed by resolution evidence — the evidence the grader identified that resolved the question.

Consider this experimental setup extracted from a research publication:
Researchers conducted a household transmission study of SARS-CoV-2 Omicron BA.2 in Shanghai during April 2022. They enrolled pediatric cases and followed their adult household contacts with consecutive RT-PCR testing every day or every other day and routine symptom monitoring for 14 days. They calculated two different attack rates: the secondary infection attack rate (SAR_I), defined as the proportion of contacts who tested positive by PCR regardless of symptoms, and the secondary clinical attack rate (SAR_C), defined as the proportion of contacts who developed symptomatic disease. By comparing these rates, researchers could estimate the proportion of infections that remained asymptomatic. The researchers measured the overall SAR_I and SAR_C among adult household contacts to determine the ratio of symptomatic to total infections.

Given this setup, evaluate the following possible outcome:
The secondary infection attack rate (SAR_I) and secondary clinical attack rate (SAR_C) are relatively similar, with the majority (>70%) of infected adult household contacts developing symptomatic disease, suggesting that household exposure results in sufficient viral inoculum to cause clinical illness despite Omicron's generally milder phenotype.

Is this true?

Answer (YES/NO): YES